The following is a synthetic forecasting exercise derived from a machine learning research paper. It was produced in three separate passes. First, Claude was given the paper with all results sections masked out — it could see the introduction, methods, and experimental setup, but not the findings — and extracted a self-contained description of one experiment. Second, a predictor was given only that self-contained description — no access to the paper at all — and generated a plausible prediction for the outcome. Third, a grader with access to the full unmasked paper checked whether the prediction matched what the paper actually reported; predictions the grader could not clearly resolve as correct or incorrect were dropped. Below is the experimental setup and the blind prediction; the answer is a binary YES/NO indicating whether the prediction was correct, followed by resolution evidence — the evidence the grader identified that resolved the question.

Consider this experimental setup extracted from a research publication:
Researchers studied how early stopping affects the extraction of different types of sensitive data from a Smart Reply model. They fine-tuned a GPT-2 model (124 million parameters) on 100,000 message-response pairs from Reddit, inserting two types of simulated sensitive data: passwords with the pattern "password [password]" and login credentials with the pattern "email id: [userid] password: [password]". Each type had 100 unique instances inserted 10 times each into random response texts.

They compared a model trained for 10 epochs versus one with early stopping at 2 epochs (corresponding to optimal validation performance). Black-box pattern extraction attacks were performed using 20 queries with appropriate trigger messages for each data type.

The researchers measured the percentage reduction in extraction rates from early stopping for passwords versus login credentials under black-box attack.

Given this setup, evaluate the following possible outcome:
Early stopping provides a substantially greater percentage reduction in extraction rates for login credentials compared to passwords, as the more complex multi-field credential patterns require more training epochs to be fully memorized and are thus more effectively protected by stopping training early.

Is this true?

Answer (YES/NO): YES